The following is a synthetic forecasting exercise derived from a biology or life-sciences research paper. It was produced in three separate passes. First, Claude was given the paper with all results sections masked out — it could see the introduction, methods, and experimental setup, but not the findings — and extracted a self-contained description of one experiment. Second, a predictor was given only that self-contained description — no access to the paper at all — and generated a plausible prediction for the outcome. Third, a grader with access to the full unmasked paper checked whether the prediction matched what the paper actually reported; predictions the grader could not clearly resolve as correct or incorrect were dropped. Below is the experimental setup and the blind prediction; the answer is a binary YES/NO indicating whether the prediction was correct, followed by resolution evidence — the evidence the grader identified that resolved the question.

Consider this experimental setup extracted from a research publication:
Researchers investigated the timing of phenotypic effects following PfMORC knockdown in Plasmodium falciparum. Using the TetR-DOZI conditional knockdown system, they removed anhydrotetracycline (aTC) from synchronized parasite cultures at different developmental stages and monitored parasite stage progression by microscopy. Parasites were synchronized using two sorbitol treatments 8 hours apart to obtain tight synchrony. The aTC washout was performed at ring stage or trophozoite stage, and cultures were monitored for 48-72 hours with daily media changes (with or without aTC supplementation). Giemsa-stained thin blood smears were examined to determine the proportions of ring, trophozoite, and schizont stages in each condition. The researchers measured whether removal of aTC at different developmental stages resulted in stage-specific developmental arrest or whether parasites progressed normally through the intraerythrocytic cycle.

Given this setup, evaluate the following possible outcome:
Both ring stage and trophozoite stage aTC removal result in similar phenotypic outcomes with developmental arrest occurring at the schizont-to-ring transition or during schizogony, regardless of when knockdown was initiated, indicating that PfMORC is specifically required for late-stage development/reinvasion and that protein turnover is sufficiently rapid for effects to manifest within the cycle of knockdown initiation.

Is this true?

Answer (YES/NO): NO